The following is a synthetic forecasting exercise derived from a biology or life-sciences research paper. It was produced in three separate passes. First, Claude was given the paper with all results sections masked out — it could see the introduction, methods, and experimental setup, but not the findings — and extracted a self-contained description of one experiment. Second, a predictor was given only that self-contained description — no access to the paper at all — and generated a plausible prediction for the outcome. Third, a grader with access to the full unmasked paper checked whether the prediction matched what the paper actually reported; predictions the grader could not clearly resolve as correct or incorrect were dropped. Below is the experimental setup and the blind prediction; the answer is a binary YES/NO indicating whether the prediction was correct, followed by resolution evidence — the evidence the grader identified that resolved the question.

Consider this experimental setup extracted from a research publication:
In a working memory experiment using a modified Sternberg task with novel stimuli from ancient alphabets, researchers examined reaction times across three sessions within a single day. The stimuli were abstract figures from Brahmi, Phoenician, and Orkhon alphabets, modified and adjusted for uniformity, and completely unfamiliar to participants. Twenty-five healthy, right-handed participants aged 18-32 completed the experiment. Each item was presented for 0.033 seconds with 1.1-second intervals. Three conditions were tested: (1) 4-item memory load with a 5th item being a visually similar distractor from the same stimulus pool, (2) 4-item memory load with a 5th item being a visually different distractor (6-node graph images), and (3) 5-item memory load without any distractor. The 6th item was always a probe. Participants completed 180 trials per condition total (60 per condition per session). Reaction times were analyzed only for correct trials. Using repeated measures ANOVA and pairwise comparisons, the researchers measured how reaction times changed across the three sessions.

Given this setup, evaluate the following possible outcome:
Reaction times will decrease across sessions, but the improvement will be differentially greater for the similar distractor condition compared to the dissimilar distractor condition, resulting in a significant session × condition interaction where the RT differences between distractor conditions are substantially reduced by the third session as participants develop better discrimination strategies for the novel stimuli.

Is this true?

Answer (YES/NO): NO